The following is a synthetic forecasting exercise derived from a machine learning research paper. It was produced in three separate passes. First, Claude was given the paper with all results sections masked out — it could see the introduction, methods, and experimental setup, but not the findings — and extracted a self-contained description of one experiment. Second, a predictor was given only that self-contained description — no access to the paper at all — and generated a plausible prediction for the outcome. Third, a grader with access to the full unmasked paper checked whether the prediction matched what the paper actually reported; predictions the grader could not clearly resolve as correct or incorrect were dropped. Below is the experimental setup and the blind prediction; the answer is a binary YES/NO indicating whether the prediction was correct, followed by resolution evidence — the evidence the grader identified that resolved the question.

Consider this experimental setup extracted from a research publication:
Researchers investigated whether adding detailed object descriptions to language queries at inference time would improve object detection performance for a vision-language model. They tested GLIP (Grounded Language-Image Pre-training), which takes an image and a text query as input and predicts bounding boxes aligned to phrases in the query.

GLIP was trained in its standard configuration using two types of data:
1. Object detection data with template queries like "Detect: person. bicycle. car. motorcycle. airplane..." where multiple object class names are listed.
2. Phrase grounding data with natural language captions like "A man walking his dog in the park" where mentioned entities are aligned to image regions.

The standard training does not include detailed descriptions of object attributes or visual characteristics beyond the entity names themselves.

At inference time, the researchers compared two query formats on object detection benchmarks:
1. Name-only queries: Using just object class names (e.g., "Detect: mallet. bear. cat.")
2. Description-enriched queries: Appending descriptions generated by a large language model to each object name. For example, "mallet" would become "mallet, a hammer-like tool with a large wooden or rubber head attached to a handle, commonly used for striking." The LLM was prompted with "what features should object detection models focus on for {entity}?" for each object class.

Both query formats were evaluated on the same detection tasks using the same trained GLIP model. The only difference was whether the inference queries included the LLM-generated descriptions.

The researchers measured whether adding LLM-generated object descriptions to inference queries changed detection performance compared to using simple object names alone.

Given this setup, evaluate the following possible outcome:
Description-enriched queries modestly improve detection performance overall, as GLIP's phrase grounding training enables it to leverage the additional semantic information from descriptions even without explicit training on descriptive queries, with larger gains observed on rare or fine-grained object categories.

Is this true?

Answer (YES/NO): NO